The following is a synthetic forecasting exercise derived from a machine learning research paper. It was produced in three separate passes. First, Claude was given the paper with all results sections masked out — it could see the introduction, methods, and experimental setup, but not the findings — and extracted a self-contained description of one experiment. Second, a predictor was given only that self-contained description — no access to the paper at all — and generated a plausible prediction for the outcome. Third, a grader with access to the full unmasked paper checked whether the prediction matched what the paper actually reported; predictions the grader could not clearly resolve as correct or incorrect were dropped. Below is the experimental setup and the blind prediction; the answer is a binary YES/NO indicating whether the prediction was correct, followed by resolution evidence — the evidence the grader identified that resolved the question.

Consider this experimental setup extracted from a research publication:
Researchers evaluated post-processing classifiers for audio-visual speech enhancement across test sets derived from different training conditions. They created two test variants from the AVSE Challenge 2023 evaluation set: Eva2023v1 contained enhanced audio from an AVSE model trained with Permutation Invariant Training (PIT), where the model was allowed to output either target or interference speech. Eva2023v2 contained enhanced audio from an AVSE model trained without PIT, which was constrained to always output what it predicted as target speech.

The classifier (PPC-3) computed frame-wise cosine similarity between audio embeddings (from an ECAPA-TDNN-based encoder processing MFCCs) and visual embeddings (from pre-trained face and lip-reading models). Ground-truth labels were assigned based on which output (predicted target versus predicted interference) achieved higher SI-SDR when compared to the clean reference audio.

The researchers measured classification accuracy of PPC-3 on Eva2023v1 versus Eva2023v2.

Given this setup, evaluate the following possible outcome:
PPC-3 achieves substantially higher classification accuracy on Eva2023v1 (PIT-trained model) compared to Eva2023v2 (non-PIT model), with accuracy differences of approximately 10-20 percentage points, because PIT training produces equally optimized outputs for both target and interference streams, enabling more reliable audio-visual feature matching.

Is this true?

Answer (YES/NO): NO